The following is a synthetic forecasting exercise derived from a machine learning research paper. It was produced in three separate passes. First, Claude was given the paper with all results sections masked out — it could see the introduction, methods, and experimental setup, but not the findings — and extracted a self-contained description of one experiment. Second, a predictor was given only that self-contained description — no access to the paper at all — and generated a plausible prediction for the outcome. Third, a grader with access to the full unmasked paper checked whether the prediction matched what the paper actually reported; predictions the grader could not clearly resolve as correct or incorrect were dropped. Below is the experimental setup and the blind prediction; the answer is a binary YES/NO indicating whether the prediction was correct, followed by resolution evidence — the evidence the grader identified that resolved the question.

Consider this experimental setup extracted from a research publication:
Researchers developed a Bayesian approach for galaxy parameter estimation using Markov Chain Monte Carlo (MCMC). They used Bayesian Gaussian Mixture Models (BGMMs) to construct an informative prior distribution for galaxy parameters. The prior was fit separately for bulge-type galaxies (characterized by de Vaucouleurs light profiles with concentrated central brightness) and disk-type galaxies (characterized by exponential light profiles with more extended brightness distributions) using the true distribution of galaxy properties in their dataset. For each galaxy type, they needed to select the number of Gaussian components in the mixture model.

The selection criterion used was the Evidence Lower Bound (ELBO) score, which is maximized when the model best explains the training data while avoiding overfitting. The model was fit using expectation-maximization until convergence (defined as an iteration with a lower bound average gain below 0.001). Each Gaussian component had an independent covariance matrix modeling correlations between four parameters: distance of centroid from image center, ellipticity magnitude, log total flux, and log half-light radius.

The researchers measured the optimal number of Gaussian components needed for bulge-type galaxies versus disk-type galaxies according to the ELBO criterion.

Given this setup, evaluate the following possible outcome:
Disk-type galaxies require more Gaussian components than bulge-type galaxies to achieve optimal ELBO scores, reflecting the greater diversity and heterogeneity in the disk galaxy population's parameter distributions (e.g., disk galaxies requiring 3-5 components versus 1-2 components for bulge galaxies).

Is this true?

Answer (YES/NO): NO